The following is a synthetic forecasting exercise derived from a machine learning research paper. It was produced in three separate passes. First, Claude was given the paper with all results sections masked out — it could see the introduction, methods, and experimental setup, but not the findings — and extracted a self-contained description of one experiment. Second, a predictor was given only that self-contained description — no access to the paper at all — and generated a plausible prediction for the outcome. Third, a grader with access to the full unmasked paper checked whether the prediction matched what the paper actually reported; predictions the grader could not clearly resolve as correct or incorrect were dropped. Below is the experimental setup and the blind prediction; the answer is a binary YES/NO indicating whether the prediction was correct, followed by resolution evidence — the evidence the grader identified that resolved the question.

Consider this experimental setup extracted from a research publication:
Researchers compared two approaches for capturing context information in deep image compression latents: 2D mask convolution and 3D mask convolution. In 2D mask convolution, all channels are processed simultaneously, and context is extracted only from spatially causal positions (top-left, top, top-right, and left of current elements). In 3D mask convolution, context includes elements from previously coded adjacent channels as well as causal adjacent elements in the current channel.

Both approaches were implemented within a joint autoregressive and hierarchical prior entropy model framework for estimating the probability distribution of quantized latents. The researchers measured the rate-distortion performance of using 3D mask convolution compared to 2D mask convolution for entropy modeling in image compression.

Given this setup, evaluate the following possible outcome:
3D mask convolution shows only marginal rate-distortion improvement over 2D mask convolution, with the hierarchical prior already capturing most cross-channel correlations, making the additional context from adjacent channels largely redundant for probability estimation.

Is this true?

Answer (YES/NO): NO